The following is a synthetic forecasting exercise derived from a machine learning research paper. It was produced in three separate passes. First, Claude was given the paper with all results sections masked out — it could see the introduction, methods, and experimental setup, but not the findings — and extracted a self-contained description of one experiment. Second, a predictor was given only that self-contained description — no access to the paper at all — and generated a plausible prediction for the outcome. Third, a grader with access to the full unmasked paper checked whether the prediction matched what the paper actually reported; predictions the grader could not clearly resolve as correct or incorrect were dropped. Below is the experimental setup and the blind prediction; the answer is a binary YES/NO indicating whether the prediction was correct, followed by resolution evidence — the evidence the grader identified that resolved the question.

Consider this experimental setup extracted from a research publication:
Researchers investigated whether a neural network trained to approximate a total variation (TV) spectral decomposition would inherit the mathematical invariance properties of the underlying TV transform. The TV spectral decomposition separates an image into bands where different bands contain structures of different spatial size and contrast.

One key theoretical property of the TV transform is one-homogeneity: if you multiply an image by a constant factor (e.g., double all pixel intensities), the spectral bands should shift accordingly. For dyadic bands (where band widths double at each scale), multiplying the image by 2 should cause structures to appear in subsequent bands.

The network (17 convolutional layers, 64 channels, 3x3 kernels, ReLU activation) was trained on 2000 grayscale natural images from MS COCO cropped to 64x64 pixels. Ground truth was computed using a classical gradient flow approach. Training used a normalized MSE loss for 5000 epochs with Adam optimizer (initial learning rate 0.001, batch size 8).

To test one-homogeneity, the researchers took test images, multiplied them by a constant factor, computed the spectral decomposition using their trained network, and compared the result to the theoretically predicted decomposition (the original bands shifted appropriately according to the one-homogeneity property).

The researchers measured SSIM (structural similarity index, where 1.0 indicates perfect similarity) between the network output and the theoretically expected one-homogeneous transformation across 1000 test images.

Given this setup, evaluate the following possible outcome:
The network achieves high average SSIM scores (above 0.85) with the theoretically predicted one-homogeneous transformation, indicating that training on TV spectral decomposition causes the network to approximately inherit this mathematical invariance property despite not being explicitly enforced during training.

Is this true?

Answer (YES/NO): YES